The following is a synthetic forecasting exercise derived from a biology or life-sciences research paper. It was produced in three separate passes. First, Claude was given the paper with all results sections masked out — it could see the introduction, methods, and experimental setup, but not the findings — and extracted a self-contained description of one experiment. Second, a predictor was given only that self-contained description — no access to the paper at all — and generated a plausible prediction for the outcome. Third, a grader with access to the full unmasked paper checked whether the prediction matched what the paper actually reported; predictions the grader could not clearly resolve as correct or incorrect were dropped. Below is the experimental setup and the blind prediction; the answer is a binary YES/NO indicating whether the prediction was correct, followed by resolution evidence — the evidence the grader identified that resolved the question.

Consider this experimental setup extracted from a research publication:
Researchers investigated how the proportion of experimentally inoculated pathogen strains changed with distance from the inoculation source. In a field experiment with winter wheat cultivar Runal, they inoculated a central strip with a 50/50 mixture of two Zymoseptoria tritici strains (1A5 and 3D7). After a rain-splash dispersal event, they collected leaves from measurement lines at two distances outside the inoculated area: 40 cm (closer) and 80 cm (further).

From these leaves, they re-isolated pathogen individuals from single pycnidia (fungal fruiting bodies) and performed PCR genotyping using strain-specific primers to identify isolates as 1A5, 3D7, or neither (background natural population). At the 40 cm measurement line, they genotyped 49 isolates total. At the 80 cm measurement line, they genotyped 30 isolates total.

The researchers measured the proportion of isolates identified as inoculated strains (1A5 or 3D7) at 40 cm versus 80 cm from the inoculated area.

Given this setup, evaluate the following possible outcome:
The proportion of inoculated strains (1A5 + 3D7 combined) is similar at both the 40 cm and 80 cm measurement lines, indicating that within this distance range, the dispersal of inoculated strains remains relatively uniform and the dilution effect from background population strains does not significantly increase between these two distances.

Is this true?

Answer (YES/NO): NO